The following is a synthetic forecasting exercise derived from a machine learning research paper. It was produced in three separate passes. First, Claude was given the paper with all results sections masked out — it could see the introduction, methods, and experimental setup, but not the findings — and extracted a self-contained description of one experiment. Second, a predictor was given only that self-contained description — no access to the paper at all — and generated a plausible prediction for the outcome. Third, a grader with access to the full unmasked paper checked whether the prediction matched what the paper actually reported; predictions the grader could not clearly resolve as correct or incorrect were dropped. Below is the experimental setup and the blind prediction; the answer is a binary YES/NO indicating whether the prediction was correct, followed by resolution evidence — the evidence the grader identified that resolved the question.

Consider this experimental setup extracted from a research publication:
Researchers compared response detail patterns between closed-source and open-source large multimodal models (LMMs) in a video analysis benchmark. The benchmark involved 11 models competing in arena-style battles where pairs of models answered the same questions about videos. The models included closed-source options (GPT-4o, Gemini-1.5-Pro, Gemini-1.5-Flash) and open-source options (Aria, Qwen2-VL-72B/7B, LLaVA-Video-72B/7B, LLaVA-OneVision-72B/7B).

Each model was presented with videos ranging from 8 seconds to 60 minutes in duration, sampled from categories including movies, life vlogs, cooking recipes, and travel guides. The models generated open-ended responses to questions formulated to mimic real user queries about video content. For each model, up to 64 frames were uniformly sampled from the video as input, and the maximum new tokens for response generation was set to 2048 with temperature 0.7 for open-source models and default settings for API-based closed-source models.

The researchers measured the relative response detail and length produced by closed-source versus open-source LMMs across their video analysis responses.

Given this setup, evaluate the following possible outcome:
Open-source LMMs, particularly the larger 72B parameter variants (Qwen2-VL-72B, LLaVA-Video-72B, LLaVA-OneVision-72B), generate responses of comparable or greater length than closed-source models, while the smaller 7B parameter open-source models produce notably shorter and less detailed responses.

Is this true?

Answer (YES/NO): NO